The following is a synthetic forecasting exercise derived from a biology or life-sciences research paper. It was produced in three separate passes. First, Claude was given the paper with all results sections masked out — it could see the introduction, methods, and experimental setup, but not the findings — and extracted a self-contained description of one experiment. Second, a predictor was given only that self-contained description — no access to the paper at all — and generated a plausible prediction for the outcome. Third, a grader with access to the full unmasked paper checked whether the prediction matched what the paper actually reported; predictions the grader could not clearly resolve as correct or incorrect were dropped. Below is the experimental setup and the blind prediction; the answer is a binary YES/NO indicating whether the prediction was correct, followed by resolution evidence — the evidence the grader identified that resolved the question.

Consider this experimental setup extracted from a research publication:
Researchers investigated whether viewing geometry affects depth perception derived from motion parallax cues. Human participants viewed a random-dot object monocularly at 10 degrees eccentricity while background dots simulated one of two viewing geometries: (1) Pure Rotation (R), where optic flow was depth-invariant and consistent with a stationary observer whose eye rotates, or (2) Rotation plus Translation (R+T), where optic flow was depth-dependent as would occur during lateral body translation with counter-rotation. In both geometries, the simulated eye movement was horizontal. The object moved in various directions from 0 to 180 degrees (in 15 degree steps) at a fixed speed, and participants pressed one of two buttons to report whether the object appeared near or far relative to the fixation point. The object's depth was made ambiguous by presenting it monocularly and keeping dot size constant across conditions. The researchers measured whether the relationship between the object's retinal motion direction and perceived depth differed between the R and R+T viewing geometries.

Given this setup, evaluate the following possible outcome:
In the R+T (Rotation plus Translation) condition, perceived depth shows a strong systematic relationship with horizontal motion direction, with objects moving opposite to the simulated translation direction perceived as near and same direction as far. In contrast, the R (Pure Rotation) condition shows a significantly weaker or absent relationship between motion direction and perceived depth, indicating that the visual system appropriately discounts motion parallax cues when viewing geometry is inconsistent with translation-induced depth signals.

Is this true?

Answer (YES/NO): YES